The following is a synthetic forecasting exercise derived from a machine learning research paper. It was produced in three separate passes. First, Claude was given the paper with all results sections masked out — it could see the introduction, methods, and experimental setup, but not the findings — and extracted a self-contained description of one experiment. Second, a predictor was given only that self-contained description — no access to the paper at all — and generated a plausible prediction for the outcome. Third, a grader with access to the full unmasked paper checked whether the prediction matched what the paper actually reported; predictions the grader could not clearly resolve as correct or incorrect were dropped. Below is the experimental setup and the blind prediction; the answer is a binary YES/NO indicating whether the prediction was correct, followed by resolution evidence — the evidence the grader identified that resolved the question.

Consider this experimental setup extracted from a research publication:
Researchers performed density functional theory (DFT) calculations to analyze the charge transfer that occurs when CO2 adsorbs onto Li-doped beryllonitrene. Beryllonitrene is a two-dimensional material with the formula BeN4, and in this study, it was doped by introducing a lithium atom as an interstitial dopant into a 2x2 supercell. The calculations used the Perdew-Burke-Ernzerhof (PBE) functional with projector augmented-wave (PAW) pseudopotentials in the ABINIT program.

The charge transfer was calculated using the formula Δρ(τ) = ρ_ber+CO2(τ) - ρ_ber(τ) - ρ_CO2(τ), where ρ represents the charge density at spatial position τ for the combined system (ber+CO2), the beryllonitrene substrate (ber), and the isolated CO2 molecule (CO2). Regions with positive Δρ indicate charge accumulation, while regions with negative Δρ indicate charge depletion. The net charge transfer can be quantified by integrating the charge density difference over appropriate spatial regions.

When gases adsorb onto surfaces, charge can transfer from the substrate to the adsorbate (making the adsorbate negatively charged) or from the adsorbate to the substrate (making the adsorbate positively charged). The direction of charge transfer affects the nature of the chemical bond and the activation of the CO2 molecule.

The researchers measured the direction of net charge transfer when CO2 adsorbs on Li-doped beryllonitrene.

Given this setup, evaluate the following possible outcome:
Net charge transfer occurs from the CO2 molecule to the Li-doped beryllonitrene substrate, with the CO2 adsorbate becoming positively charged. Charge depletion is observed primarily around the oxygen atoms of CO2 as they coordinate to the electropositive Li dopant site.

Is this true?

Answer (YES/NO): NO